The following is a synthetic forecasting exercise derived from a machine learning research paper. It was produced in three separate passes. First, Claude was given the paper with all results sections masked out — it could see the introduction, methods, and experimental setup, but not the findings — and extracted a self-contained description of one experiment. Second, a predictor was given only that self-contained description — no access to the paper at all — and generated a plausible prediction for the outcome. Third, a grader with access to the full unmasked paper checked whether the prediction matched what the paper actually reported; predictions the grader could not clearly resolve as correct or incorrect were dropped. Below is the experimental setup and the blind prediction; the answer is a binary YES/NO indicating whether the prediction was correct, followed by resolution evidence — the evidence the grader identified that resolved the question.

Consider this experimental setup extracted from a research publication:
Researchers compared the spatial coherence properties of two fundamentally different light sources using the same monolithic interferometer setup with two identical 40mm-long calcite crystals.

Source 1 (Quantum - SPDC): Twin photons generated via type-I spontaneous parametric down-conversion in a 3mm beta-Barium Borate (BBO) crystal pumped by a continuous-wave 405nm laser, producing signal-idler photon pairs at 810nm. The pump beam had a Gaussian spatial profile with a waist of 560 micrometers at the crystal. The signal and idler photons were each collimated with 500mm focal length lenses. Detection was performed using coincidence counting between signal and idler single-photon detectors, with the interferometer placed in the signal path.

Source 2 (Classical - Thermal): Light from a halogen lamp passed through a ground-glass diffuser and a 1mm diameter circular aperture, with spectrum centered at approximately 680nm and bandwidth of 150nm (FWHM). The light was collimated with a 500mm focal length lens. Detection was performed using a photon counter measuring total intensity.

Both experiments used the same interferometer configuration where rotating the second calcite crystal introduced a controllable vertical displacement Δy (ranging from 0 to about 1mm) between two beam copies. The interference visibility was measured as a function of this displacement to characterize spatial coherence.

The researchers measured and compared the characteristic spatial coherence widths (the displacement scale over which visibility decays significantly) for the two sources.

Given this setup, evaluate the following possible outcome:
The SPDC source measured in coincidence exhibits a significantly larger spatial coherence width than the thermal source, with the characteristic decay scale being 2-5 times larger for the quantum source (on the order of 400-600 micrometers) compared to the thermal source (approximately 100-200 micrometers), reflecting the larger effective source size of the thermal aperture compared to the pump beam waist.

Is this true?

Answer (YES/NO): NO